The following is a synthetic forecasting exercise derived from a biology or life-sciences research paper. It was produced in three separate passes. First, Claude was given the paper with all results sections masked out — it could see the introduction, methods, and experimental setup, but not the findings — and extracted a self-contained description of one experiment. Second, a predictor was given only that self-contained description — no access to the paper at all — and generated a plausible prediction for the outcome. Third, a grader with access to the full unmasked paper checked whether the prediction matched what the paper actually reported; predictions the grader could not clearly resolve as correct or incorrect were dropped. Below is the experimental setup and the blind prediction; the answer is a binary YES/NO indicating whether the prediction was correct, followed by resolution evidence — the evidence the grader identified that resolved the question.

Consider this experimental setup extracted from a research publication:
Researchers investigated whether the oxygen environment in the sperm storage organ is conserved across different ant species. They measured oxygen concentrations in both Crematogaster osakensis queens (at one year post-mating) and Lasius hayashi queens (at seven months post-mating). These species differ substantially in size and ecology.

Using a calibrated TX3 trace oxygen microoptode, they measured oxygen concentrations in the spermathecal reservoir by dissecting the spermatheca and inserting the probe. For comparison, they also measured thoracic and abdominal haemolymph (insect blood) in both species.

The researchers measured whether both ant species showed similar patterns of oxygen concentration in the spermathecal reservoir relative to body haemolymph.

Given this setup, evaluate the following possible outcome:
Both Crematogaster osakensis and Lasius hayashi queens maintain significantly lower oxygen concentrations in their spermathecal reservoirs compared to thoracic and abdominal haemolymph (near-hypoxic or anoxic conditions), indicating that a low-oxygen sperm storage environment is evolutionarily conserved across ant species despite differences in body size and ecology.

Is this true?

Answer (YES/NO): YES